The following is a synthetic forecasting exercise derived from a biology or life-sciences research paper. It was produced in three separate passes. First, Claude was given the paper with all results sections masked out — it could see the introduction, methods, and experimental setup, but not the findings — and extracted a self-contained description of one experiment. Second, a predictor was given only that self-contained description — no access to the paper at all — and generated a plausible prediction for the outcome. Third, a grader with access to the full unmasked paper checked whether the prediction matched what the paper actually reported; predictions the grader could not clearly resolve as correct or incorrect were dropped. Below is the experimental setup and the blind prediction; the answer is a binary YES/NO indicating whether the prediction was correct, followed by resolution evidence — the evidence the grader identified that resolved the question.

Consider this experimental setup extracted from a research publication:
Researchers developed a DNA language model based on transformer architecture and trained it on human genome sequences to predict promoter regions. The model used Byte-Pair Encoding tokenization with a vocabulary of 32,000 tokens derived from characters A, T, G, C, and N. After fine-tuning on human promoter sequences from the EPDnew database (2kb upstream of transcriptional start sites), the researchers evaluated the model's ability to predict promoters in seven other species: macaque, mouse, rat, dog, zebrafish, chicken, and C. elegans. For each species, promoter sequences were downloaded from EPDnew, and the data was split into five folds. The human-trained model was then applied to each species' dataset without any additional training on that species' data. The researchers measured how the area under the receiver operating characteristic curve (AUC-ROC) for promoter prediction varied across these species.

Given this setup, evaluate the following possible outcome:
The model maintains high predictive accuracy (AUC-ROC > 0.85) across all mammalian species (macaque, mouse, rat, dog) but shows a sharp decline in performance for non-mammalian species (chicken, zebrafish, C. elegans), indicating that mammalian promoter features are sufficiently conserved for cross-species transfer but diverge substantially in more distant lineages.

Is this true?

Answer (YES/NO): NO